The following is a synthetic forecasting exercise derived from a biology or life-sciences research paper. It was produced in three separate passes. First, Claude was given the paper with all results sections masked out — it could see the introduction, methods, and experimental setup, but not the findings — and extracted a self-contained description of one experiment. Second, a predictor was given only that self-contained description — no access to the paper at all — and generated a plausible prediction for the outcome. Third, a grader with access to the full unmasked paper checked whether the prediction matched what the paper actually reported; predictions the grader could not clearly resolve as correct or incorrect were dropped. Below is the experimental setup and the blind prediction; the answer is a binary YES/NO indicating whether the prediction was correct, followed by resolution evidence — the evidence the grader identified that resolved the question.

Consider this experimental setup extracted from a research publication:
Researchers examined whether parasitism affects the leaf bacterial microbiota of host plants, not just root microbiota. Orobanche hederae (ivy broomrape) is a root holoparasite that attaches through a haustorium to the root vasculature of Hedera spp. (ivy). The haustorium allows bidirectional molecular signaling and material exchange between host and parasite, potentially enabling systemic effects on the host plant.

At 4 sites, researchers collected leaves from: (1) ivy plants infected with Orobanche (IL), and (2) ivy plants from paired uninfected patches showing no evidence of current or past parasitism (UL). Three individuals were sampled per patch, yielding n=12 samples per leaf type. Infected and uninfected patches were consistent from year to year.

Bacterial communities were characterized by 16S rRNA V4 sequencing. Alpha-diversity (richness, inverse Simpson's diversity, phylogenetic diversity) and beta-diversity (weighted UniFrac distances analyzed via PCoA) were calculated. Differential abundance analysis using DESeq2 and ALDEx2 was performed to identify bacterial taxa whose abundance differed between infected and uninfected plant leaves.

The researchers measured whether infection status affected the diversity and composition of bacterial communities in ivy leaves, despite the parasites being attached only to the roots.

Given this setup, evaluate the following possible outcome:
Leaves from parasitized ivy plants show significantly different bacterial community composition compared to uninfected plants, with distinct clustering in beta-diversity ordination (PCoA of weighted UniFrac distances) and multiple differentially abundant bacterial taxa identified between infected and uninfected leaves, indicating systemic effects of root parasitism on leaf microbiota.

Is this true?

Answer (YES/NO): NO